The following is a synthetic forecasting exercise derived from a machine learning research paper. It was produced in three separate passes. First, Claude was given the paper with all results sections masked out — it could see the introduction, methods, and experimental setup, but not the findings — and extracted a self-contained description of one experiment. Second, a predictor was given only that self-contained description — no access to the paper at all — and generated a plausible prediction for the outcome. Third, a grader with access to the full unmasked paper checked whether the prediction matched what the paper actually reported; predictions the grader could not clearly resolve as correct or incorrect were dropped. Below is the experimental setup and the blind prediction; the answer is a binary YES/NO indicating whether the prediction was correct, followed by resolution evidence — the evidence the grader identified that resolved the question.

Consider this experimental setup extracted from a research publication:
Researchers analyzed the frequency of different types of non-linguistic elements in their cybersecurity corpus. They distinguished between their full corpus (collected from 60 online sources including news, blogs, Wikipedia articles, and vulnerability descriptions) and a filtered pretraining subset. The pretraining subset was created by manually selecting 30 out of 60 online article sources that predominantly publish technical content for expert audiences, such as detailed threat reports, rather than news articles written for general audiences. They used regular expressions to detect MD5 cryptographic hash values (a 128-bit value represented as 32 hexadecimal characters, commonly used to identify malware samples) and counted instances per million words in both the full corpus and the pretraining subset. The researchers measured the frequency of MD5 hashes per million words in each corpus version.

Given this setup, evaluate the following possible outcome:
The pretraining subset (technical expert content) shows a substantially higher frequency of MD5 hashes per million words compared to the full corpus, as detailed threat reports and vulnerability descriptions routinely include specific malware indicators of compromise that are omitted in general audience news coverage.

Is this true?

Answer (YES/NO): YES